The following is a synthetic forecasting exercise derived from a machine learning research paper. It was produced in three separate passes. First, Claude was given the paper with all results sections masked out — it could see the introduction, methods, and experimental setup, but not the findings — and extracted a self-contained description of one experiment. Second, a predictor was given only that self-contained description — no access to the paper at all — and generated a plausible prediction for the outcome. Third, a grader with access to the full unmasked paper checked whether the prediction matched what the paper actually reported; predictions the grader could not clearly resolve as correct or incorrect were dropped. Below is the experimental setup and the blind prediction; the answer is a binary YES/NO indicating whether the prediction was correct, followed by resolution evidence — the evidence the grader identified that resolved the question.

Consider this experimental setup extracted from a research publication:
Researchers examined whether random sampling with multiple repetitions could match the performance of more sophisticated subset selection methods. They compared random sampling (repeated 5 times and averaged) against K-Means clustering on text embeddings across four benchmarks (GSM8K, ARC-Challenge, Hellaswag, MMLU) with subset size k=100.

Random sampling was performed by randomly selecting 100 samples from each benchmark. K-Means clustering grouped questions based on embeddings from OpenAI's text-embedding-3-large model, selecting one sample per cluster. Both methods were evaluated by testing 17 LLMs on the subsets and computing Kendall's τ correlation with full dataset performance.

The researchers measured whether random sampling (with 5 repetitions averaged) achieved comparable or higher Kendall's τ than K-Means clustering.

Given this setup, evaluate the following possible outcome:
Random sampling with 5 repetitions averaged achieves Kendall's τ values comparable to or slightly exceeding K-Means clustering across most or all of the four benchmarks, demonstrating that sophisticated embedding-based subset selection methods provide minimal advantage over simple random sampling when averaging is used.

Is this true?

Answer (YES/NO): NO